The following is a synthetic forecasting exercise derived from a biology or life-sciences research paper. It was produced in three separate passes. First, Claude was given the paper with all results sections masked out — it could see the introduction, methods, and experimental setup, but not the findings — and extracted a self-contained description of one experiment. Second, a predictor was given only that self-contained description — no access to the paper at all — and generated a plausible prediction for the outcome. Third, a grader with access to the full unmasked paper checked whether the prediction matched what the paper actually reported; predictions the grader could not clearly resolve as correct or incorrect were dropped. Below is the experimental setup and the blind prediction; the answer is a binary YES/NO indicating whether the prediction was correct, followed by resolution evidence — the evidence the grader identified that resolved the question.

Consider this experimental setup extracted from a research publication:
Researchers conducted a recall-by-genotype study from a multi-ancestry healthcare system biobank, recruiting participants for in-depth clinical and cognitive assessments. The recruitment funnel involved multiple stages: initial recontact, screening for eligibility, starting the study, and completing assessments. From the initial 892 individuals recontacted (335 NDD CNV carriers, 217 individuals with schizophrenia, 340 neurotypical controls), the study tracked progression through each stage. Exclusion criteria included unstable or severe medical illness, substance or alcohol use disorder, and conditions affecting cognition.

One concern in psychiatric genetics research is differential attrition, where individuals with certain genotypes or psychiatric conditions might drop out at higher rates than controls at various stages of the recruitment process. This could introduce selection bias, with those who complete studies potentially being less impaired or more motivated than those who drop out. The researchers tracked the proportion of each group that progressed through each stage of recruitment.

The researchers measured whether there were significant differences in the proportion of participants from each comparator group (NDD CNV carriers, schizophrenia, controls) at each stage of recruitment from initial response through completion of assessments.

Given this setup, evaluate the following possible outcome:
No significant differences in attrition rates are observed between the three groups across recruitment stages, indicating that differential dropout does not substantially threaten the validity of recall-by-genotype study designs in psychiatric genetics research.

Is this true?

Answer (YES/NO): YES